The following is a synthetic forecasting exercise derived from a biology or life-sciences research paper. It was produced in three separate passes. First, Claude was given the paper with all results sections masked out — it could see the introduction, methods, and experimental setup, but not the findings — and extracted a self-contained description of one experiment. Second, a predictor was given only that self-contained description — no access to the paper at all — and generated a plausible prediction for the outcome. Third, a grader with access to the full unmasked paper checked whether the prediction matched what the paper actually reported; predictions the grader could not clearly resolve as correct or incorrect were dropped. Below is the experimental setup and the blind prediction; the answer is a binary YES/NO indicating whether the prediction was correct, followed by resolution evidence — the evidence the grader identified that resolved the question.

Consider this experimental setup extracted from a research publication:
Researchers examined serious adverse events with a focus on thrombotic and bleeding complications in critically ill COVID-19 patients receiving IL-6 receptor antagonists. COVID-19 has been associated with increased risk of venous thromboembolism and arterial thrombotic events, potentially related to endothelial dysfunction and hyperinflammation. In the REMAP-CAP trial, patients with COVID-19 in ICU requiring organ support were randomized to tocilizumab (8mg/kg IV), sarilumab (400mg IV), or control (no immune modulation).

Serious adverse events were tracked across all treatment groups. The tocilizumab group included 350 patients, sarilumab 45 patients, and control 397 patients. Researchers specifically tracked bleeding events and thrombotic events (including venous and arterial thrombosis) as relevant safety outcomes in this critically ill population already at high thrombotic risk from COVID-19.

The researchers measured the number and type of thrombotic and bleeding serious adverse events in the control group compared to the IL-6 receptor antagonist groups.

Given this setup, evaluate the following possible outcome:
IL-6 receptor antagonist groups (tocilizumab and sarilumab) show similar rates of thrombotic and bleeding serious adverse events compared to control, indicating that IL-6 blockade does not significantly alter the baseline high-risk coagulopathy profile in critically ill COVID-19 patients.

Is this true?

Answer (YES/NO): NO